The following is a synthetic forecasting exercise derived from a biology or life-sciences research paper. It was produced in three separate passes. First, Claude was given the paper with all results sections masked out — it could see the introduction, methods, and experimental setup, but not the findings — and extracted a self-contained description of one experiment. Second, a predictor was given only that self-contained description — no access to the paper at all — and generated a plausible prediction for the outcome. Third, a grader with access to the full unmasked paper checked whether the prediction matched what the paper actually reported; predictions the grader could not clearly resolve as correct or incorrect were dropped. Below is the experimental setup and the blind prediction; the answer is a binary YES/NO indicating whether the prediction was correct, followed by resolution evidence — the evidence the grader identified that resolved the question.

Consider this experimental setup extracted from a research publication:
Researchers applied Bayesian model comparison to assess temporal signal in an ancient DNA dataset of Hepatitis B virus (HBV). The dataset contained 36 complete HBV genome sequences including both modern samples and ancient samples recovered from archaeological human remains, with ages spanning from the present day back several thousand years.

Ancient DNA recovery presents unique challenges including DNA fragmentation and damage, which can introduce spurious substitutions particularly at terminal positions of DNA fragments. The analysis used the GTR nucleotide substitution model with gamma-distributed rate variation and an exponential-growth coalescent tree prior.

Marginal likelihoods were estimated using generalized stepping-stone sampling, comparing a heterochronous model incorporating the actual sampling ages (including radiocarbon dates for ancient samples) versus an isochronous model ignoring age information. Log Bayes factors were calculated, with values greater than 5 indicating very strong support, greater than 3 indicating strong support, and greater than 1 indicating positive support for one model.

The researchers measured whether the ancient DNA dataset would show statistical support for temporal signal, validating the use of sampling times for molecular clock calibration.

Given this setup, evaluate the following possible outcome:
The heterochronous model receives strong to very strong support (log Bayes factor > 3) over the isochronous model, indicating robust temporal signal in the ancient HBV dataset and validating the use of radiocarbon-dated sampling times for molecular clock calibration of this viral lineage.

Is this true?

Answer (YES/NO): NO